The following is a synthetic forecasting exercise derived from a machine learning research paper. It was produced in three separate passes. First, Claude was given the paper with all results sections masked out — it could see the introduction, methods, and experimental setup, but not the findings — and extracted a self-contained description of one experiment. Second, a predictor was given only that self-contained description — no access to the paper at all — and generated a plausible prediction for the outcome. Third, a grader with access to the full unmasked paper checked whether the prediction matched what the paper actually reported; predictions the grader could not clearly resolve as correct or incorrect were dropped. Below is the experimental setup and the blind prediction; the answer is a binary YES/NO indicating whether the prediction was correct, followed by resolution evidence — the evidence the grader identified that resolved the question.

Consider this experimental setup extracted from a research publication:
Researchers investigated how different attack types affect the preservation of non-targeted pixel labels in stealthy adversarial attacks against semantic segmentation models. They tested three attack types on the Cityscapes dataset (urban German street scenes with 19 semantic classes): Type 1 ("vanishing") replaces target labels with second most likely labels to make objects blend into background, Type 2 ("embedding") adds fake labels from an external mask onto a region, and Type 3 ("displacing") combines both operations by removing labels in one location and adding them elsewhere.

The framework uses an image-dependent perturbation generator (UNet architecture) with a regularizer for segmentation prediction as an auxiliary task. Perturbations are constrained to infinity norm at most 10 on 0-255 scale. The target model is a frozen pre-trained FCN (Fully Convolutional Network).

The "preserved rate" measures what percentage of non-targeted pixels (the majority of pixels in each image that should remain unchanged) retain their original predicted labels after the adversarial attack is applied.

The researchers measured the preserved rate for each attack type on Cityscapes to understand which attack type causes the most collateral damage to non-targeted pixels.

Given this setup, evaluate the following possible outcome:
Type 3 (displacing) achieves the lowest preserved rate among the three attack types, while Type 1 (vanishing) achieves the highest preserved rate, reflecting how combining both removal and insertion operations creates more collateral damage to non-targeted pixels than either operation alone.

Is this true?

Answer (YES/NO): NO